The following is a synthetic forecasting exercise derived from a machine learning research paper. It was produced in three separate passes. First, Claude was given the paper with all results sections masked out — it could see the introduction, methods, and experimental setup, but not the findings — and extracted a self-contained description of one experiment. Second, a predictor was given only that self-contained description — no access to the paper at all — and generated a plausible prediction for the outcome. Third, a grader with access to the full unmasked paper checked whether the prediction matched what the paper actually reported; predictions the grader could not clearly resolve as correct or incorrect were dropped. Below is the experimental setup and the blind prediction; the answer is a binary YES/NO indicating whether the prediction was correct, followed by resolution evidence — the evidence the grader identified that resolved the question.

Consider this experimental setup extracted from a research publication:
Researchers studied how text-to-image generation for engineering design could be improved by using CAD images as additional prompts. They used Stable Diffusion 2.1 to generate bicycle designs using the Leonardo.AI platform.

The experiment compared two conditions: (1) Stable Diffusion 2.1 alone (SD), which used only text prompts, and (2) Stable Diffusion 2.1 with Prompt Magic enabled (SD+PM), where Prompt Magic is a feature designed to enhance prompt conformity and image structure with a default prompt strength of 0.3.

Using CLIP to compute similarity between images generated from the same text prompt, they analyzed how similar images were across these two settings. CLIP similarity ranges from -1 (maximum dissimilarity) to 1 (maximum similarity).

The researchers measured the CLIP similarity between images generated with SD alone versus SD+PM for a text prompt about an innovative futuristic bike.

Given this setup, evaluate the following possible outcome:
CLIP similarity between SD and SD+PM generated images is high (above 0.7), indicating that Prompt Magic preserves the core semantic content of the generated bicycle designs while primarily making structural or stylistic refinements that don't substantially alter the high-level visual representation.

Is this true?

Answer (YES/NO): NO